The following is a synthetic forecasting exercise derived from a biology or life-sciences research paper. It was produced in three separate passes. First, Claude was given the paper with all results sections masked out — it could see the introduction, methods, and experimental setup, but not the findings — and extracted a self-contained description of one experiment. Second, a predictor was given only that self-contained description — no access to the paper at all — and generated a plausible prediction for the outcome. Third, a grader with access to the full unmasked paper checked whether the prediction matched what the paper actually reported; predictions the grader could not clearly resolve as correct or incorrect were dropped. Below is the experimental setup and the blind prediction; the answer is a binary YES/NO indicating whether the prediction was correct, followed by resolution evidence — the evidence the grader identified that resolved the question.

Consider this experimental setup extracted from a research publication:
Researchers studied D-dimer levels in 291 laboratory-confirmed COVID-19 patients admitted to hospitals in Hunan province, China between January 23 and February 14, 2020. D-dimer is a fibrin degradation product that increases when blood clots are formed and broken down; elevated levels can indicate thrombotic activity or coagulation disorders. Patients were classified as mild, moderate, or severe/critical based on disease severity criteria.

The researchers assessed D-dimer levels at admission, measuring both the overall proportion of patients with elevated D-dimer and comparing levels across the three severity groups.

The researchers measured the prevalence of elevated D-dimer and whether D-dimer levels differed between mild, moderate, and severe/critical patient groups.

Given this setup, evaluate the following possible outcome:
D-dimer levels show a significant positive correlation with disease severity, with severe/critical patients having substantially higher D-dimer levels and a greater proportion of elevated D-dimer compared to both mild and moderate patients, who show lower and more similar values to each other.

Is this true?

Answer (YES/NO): NO